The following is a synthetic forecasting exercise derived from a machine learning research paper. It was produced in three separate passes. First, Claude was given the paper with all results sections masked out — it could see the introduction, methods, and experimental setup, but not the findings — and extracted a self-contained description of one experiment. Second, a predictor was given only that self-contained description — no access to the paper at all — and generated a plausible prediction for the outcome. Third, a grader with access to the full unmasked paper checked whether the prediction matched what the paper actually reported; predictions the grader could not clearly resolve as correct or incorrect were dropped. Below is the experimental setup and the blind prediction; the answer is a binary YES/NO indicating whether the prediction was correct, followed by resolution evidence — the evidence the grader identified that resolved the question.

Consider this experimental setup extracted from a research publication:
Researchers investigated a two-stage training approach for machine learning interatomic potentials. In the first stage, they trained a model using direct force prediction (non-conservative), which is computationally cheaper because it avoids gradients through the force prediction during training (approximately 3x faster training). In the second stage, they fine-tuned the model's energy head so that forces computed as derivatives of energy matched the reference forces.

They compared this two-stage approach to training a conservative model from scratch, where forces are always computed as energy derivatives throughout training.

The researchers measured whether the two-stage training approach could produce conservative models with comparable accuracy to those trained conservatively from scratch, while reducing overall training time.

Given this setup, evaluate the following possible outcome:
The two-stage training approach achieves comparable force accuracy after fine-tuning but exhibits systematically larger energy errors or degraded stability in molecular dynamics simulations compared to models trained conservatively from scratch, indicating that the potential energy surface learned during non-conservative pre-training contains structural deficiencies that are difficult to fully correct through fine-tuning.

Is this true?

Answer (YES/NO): NO